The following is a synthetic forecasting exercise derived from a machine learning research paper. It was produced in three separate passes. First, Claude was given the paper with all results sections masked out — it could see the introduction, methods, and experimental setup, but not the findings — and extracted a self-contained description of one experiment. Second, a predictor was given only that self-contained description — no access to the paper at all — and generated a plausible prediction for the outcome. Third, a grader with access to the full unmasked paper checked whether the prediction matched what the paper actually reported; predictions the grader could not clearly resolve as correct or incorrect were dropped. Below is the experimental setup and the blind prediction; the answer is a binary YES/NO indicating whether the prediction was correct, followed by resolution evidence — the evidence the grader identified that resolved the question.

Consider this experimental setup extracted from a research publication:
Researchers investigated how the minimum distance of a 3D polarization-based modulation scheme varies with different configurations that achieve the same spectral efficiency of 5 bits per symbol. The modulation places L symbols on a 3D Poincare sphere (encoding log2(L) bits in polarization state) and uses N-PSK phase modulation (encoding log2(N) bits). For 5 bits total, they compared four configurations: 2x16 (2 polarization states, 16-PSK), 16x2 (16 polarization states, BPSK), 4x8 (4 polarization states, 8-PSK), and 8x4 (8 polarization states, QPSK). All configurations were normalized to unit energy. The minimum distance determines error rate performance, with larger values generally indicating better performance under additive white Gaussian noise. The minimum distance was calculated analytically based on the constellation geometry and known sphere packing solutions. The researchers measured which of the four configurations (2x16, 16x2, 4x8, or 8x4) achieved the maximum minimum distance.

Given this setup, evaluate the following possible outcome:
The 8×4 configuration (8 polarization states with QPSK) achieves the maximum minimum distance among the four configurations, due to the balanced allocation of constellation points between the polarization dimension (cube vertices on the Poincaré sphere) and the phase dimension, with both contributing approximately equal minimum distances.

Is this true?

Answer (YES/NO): NO